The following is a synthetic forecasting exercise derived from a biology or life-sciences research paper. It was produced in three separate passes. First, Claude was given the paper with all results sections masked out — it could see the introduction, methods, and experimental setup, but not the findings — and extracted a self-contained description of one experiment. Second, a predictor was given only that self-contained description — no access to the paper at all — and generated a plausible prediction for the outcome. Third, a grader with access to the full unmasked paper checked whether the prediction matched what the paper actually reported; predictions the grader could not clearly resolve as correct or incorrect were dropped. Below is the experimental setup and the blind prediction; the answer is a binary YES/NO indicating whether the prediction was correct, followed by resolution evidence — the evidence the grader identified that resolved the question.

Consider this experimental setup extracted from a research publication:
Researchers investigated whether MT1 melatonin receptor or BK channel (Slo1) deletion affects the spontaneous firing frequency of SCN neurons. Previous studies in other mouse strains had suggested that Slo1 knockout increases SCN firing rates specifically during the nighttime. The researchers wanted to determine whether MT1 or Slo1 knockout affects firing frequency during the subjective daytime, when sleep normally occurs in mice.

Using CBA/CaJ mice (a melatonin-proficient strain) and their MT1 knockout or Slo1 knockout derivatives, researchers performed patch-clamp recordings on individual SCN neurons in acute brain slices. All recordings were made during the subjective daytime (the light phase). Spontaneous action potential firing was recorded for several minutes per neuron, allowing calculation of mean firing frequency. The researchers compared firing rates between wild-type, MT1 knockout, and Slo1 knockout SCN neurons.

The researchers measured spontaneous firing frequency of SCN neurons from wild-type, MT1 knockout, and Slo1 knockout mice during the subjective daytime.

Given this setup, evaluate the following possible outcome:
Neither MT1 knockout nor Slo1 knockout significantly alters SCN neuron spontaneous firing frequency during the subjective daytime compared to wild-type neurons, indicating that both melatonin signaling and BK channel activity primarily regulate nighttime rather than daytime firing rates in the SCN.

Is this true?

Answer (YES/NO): NO